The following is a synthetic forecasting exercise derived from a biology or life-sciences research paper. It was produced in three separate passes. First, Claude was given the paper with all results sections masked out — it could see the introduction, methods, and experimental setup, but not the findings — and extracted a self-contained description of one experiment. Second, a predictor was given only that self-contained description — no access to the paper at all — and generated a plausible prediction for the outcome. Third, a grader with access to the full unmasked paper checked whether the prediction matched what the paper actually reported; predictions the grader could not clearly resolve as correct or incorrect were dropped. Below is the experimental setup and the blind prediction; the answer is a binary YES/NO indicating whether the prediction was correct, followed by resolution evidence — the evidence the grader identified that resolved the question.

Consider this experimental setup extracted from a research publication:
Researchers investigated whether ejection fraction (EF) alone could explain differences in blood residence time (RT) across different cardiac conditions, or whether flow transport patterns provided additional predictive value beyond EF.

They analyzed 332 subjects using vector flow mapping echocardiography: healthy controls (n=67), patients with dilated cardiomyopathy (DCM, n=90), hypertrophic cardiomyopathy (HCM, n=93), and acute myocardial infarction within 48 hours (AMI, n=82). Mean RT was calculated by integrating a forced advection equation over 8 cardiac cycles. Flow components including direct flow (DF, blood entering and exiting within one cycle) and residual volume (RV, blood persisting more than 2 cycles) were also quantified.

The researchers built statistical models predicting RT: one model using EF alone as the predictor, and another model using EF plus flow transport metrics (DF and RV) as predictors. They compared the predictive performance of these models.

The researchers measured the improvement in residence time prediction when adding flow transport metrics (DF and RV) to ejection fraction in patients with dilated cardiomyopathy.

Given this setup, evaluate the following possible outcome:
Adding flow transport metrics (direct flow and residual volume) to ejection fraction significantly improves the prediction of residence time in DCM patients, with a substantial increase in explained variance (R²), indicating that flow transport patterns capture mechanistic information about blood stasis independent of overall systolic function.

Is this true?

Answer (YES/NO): NO